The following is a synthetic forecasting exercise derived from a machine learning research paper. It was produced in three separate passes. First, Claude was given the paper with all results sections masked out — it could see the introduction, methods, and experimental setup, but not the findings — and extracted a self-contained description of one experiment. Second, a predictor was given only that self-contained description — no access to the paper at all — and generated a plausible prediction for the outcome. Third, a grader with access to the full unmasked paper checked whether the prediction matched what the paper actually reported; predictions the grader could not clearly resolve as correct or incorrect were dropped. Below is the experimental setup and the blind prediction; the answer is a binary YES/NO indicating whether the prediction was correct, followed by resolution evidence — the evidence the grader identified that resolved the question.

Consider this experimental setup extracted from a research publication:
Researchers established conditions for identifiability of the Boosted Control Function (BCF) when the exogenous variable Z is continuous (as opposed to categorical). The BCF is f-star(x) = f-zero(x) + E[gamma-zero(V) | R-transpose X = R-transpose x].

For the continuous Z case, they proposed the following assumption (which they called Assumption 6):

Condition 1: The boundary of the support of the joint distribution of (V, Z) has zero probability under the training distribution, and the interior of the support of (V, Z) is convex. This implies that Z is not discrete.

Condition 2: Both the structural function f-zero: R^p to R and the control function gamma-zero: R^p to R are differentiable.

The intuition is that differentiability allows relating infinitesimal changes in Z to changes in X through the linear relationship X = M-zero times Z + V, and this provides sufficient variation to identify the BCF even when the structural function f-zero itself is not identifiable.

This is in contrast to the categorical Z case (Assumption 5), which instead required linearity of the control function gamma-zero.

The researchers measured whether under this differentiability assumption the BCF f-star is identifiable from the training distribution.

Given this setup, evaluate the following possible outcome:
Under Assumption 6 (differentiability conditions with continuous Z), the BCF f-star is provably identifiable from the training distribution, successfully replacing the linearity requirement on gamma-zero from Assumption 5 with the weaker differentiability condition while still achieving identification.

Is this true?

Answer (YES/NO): YES